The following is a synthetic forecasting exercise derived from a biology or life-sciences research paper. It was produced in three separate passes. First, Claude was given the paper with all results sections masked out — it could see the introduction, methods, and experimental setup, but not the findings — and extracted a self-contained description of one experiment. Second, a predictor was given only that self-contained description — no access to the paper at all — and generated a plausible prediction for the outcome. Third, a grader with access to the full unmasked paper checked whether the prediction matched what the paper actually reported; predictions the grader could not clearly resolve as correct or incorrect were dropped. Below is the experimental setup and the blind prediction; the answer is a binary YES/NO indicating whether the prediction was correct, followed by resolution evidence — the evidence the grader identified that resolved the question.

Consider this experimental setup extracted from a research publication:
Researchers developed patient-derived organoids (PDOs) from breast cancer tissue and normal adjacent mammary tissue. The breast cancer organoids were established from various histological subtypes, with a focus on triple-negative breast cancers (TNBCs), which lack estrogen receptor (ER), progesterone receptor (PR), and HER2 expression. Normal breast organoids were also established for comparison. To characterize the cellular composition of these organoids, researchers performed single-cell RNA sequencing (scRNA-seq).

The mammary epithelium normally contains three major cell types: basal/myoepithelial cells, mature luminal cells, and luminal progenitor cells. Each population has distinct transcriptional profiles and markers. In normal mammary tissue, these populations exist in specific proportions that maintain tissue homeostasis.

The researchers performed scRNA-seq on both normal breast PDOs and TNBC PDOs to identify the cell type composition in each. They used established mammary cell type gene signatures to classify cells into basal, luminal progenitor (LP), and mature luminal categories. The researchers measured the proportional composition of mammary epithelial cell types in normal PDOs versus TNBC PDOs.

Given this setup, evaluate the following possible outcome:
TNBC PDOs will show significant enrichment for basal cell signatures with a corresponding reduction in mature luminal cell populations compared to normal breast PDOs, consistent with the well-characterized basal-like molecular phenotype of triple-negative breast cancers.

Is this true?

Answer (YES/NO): NO